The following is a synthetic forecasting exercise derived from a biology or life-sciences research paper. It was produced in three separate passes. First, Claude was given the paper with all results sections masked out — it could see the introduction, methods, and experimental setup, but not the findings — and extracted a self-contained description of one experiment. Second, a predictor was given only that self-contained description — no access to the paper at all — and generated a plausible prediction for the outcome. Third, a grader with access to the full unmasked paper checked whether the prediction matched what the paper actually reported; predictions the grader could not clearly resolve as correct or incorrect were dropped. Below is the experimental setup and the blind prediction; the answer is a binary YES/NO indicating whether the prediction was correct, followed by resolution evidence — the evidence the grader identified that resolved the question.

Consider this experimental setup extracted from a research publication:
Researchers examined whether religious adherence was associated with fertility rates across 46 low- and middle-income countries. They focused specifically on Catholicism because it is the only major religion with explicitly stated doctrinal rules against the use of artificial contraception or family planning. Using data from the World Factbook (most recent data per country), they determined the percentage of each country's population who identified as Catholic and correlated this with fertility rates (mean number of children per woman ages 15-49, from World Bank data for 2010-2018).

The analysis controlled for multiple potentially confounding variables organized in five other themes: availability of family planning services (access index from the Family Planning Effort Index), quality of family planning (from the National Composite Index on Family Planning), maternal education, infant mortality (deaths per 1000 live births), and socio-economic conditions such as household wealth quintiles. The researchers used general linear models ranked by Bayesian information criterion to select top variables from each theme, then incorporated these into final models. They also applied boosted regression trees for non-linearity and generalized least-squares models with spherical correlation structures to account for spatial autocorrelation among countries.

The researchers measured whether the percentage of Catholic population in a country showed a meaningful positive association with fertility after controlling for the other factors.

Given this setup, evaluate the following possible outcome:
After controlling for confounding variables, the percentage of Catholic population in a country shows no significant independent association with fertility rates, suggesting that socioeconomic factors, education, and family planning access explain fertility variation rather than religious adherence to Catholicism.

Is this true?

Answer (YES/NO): NO